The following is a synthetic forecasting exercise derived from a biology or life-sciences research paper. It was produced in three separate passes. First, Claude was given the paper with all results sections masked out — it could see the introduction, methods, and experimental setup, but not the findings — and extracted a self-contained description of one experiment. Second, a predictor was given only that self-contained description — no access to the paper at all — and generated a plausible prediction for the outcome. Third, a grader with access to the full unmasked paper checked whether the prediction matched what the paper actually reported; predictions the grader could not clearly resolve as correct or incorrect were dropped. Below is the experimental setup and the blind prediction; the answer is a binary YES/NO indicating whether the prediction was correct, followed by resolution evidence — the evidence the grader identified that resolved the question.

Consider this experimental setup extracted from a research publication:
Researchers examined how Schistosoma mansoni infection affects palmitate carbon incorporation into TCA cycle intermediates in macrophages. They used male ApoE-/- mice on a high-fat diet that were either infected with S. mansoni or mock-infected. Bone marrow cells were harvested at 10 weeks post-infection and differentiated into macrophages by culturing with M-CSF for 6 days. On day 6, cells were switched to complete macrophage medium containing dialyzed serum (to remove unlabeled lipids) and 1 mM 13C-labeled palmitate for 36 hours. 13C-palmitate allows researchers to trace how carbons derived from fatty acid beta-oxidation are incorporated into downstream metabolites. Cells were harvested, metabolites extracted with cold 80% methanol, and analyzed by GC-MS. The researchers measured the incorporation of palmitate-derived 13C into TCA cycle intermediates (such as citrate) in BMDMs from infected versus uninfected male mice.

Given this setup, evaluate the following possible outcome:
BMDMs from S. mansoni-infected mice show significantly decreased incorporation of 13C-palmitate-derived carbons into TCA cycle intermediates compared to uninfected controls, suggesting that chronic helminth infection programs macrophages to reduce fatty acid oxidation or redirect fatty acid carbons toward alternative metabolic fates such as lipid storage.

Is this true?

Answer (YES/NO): NO